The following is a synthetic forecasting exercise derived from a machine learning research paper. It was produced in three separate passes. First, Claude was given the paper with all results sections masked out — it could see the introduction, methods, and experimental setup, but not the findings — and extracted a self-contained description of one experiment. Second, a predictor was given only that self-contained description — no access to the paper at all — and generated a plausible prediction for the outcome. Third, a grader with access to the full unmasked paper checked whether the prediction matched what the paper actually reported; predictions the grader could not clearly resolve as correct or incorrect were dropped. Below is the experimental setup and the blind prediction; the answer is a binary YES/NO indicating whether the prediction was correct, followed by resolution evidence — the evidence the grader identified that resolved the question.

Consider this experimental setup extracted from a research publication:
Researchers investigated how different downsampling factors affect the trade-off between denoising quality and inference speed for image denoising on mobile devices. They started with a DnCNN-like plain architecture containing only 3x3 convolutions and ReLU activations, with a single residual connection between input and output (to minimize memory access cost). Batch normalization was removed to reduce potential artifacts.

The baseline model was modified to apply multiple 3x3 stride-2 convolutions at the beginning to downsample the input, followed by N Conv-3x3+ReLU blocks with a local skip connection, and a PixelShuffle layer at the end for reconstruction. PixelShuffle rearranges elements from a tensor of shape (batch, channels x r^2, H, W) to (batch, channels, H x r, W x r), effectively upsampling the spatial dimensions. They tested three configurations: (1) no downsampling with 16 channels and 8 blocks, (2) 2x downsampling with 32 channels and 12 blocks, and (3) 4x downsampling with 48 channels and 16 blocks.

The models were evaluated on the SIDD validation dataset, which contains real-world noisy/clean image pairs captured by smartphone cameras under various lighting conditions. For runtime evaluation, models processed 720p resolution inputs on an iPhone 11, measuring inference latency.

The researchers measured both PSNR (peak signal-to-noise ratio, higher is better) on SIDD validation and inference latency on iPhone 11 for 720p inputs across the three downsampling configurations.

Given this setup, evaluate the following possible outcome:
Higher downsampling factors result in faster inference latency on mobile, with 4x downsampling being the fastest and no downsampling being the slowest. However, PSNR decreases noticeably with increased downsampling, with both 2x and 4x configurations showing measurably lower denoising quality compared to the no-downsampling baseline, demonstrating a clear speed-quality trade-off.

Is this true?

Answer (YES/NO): NO